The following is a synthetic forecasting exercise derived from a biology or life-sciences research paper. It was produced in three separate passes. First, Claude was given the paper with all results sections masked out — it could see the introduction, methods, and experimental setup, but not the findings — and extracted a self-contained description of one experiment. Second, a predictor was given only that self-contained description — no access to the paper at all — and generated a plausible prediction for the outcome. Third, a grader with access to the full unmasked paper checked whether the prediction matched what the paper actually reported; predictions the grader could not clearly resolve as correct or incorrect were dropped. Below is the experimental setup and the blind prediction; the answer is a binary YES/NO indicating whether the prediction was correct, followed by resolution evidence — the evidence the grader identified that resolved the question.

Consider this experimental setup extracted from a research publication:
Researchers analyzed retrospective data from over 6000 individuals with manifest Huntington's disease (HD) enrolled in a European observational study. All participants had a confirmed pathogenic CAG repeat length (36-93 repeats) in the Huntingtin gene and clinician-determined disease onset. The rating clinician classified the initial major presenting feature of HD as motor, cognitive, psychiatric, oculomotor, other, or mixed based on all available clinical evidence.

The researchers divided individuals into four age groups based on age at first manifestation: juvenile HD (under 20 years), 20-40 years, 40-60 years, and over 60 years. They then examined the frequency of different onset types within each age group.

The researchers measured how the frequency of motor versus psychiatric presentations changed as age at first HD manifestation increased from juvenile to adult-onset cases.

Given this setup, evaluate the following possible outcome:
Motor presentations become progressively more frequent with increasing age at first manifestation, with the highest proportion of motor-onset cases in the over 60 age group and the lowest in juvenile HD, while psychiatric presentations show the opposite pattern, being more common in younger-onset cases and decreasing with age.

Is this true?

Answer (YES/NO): YES